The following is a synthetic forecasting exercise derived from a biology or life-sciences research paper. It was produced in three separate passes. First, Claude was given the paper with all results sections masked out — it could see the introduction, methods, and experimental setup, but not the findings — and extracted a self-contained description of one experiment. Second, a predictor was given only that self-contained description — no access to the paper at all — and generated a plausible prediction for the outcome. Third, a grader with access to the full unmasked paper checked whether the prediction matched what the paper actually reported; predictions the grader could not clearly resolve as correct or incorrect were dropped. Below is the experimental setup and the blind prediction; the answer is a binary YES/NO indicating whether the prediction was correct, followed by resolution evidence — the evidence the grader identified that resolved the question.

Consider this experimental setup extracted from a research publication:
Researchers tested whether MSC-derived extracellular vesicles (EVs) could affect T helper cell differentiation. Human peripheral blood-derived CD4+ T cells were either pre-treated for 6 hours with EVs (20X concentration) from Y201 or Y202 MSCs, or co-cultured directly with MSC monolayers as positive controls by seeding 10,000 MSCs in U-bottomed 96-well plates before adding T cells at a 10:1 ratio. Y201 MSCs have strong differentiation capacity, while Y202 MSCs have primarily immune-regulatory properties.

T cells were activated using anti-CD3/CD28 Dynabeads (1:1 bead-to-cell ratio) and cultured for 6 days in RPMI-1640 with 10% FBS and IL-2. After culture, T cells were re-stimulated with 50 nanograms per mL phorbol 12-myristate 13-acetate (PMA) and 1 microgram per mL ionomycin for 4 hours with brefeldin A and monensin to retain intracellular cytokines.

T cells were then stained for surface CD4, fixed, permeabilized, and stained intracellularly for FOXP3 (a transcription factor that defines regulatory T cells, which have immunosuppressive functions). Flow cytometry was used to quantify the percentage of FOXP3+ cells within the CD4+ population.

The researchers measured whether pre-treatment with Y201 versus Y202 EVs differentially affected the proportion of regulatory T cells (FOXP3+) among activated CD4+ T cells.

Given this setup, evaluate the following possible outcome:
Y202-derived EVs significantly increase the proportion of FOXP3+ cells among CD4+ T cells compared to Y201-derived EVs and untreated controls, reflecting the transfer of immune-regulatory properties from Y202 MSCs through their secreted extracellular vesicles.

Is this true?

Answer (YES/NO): NO